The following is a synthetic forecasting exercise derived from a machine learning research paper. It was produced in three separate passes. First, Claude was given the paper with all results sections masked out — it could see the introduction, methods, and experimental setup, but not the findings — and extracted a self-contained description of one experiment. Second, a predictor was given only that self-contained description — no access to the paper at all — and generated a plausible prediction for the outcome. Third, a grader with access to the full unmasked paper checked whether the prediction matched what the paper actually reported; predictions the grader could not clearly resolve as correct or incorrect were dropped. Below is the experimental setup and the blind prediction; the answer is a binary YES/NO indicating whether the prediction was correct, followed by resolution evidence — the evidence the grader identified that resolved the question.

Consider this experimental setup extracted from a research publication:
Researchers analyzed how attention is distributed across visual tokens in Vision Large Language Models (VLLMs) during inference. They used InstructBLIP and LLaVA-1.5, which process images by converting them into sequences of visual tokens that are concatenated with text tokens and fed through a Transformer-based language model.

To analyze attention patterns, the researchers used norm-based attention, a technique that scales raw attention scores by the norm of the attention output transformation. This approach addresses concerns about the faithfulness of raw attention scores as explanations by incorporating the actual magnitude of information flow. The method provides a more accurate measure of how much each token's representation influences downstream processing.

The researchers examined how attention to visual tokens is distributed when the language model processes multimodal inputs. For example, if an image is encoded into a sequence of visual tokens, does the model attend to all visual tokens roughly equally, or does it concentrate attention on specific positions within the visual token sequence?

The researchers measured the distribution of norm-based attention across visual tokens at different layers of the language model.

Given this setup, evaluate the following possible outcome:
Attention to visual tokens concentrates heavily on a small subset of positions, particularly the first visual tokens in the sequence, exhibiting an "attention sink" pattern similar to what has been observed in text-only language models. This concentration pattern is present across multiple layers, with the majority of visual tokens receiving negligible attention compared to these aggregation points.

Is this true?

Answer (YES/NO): YES